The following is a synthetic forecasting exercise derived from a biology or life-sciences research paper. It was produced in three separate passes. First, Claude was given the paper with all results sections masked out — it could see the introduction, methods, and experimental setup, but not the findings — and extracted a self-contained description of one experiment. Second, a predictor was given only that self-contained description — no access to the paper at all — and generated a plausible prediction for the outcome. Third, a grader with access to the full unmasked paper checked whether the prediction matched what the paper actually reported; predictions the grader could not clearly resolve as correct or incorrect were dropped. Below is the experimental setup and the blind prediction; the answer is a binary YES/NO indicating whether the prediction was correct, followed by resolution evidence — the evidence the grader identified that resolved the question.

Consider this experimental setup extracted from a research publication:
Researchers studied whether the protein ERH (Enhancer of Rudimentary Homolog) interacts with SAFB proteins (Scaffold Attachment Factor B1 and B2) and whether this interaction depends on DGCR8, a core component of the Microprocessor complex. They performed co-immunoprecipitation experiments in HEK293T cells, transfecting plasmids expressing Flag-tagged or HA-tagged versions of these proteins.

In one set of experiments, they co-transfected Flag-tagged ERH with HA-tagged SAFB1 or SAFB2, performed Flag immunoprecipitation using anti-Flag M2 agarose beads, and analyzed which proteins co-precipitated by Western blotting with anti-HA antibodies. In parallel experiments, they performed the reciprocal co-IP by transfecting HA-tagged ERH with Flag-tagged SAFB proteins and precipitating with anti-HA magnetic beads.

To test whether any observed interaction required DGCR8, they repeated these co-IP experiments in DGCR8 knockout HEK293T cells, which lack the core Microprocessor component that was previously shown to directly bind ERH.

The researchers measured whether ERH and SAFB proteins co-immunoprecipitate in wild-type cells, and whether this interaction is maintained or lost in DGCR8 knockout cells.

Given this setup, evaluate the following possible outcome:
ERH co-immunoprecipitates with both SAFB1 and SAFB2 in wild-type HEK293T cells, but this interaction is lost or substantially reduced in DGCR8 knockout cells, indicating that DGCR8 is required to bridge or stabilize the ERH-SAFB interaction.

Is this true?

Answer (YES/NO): NO